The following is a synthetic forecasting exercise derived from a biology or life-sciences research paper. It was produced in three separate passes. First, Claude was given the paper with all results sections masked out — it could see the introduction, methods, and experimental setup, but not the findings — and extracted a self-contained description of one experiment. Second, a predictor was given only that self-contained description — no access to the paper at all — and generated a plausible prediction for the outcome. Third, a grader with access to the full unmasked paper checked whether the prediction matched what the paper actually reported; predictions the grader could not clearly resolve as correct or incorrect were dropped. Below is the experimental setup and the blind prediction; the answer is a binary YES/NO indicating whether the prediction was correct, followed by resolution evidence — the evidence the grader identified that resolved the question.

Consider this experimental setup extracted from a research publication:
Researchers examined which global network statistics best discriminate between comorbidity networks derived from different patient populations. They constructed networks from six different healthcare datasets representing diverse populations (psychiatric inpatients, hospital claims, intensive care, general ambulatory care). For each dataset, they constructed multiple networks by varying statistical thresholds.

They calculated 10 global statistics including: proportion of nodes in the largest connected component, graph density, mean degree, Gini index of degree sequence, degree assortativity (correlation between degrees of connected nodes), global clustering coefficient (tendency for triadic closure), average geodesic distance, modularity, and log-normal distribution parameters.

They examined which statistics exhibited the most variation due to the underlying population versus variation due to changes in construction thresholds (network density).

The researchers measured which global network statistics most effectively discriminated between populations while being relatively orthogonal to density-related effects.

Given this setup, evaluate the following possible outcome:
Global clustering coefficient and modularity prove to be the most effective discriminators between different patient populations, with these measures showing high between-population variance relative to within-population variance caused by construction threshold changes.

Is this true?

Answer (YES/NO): NO